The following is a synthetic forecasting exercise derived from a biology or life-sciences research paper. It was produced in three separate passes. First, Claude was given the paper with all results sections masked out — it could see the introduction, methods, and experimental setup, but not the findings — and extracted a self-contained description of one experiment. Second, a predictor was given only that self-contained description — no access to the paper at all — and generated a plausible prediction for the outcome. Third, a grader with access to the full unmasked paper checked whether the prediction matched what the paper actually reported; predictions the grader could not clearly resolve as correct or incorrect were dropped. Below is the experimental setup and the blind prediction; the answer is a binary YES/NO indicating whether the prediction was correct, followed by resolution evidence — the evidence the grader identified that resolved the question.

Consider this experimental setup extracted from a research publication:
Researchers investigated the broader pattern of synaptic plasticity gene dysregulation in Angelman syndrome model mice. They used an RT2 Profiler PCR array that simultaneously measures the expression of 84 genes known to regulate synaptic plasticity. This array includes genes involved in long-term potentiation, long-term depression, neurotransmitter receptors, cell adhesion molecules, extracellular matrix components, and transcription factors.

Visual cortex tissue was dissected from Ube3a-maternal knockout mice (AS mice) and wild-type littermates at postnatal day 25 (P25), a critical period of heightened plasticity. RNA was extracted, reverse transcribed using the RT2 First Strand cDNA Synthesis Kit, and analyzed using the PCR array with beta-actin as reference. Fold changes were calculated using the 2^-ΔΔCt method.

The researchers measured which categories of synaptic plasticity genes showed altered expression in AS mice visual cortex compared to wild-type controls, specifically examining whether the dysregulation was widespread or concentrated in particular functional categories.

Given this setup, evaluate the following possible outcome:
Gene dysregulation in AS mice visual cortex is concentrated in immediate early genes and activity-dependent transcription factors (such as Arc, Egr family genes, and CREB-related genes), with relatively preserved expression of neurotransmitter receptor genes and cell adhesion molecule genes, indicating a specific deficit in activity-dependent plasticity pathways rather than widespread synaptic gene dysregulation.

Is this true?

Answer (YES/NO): NO